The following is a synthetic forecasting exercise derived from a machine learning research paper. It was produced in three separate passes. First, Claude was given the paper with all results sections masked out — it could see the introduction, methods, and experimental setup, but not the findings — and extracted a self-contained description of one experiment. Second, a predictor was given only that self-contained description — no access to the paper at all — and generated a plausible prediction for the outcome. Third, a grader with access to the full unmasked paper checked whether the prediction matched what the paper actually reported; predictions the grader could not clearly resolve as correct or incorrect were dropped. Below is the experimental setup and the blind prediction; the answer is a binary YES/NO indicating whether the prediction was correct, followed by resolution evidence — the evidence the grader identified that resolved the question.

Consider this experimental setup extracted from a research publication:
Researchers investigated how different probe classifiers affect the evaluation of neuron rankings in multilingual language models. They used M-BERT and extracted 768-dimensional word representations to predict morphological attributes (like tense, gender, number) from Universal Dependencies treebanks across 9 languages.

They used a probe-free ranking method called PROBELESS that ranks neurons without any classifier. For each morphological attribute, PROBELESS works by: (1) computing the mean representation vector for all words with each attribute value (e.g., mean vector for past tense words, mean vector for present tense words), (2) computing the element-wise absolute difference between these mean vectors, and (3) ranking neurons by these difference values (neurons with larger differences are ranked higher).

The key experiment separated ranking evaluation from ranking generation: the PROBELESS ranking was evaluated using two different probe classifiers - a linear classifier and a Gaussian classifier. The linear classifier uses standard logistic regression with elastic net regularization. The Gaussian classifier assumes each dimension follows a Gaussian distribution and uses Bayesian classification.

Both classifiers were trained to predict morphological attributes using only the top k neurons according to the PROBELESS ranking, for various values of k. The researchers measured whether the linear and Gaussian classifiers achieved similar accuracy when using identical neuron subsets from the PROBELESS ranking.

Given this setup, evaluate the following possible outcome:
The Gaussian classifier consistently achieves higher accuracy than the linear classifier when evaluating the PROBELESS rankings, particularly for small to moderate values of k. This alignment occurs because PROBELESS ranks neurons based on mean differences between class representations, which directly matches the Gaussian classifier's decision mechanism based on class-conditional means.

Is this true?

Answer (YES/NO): NO